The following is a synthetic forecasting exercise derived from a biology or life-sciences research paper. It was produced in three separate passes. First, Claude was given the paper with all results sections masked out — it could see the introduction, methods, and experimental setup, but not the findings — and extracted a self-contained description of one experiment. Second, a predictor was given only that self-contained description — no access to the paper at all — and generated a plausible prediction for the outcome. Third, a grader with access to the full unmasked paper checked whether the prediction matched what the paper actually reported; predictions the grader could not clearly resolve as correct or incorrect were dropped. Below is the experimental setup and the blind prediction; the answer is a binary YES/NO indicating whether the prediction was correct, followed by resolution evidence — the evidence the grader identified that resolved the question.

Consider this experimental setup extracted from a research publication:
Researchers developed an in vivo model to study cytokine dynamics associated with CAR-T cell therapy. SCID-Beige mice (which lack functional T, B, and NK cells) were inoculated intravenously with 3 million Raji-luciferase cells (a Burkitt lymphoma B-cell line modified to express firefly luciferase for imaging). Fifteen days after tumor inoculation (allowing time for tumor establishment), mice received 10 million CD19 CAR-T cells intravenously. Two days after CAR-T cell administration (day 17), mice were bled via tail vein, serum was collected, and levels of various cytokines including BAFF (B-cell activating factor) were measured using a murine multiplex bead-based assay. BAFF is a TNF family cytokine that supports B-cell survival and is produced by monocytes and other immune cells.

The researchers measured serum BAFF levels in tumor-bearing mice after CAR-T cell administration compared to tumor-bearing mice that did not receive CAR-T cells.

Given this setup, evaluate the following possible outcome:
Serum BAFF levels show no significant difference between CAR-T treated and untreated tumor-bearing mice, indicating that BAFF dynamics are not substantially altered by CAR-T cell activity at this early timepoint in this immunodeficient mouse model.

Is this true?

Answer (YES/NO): NO